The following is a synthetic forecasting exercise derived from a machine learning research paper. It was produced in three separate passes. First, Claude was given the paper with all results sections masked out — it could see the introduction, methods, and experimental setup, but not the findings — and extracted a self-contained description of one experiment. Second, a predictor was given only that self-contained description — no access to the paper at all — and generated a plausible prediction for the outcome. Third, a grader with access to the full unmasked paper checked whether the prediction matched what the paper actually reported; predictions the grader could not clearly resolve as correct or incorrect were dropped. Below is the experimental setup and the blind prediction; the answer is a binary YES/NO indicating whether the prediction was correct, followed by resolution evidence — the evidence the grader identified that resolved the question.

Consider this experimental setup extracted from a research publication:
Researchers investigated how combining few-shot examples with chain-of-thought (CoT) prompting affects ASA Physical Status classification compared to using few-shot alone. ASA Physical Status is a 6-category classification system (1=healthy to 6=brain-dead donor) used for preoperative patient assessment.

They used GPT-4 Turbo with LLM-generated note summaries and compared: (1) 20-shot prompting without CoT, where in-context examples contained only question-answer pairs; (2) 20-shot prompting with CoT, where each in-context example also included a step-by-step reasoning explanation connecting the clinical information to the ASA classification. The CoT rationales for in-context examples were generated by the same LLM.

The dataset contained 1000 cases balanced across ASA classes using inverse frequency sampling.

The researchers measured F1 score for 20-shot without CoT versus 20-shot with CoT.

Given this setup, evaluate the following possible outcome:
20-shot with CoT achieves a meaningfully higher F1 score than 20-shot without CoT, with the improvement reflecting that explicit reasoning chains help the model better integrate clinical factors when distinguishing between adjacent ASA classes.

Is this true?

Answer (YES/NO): YES